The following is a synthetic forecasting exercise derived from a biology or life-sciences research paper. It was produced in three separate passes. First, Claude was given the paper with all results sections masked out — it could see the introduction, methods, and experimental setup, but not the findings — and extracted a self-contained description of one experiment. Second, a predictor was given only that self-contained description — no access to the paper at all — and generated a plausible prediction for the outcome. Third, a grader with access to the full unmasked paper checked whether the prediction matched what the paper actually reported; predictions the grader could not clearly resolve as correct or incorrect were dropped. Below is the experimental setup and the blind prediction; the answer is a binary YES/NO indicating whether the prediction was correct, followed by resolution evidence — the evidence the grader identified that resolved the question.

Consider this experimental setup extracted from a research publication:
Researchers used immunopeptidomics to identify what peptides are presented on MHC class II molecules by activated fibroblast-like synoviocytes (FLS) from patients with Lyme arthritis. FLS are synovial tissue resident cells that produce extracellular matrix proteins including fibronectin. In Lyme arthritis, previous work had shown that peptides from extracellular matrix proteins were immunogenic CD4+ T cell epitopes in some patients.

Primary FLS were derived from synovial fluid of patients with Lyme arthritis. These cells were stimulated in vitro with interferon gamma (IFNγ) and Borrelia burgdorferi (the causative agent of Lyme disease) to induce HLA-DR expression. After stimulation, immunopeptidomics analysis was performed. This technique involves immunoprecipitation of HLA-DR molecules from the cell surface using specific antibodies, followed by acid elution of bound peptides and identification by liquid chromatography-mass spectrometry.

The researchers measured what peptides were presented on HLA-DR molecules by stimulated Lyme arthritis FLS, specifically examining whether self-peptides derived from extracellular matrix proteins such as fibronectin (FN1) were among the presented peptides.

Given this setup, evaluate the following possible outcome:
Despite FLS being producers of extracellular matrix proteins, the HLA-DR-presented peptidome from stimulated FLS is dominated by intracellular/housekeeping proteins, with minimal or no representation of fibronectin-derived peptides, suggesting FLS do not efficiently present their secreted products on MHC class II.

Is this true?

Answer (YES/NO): NO